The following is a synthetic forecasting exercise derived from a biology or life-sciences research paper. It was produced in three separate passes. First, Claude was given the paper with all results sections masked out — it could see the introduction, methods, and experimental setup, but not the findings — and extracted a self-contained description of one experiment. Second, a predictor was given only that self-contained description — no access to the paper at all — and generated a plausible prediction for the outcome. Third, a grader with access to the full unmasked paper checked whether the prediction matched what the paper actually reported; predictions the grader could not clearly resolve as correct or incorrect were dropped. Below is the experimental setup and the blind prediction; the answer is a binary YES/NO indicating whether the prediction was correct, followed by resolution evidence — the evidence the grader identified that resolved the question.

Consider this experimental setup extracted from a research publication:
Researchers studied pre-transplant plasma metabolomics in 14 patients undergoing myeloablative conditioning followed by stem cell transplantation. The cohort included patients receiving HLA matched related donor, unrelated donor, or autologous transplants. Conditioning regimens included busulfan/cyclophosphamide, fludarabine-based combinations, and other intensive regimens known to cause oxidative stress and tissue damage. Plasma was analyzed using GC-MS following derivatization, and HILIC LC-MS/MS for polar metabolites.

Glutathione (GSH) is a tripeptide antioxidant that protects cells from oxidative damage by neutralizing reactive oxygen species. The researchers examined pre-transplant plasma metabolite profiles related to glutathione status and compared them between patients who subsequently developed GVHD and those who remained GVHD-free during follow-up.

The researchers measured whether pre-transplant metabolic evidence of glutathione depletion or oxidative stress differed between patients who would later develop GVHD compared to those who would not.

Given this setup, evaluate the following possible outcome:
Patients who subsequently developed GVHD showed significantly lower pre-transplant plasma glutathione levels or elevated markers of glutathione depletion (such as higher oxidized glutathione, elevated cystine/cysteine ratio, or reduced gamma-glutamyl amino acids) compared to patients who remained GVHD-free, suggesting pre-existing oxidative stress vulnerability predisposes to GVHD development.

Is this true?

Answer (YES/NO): NO